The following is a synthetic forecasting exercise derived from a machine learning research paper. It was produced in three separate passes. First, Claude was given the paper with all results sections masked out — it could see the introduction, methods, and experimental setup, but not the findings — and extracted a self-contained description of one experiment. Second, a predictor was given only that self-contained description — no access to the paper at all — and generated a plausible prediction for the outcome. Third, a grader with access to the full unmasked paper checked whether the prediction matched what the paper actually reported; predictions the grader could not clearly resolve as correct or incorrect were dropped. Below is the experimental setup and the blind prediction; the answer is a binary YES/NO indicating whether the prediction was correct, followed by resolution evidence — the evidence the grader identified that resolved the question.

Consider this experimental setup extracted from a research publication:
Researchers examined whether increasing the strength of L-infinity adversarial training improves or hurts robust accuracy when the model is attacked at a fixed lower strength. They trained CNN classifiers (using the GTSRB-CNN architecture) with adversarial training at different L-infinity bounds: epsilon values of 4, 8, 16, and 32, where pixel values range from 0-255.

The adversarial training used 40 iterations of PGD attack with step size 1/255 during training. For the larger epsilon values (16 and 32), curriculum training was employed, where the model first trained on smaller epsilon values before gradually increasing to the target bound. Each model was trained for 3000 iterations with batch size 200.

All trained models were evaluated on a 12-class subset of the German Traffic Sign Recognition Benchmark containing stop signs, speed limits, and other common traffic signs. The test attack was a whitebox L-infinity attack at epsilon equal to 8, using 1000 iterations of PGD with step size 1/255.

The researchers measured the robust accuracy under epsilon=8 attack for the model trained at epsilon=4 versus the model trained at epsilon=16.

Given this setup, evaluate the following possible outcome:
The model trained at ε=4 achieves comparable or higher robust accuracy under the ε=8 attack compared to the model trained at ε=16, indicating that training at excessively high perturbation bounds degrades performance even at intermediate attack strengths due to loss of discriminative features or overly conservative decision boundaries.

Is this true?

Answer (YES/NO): NO